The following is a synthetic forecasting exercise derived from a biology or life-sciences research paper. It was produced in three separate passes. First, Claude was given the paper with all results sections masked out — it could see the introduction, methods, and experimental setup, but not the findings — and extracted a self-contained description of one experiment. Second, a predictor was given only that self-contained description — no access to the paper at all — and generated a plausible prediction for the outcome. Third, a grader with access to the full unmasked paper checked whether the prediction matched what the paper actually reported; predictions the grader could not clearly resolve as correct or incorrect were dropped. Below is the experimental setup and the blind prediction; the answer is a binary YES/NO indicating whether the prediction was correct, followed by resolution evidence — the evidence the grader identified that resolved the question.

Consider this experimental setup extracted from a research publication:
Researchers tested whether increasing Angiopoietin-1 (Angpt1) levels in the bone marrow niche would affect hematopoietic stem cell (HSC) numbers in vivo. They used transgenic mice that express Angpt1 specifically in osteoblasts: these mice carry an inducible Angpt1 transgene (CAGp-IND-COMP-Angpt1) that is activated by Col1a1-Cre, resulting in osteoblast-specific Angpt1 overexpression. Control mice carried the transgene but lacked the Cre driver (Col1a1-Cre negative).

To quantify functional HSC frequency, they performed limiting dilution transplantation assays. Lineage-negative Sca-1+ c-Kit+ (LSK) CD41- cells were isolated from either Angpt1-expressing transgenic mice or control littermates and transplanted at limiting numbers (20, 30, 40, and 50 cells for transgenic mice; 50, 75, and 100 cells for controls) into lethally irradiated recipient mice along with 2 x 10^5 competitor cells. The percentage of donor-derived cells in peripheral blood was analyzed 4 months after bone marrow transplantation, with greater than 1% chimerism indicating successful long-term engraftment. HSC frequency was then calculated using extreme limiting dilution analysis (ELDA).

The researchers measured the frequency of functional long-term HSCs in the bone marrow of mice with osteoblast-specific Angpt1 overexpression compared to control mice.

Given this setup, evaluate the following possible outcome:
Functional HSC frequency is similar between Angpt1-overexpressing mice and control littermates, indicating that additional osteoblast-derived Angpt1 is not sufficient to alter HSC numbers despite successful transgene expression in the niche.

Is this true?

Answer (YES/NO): NO